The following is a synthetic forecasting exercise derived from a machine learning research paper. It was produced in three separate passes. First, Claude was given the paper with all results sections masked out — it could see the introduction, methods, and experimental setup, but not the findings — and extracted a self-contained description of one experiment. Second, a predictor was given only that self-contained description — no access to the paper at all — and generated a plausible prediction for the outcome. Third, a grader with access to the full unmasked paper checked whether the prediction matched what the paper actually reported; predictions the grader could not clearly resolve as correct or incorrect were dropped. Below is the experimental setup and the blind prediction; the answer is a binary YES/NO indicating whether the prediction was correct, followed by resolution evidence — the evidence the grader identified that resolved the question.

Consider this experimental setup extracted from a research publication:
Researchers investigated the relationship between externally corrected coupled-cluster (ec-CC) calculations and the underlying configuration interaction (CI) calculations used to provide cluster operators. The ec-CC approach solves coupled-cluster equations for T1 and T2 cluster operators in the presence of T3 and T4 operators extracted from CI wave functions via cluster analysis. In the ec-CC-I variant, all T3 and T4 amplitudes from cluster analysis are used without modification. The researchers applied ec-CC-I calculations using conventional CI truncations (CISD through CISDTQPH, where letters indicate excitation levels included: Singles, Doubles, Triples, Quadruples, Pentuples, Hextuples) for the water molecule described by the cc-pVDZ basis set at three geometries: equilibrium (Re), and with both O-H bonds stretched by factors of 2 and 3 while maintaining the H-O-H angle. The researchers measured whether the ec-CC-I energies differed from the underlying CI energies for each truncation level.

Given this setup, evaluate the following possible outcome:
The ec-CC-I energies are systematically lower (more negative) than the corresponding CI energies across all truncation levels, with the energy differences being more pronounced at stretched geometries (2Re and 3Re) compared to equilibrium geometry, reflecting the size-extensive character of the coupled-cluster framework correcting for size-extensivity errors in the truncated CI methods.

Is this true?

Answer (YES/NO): NO